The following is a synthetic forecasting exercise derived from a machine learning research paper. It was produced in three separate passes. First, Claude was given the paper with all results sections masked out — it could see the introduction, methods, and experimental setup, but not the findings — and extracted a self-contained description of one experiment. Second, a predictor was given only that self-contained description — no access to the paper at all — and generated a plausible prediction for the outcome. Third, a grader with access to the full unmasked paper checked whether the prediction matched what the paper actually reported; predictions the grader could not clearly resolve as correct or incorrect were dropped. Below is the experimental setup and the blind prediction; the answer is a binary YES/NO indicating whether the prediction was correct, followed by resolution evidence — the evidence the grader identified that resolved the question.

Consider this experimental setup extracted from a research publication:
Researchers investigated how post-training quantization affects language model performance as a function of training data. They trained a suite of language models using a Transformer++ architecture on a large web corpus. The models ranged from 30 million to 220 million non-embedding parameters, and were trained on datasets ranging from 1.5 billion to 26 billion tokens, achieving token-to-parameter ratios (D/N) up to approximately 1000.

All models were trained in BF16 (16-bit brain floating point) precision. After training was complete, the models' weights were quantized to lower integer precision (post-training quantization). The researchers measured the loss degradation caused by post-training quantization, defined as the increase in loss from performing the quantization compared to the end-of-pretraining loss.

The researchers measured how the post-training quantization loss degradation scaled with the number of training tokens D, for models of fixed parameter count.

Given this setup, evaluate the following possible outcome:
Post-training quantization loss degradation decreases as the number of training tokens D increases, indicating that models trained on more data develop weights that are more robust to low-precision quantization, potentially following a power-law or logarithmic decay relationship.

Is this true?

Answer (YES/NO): NO